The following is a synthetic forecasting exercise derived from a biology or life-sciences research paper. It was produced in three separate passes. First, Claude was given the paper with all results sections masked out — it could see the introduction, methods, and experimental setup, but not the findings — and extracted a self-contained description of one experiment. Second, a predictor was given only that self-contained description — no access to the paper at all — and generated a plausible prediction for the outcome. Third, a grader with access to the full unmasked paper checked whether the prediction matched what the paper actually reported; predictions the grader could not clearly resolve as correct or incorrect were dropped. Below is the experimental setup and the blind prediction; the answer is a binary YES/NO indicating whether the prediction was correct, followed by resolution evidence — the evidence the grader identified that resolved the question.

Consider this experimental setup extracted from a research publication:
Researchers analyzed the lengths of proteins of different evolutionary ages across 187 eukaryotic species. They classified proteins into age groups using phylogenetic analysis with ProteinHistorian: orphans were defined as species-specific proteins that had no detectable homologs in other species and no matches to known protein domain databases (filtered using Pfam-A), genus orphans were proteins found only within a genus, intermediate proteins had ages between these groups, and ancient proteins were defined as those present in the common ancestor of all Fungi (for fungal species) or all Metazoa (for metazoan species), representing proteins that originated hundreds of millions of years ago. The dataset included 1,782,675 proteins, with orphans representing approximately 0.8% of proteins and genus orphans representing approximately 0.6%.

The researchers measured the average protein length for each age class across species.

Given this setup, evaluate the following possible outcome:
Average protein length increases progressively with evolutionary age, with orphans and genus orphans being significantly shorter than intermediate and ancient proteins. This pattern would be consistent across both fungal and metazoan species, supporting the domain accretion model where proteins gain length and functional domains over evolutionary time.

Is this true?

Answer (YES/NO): YES